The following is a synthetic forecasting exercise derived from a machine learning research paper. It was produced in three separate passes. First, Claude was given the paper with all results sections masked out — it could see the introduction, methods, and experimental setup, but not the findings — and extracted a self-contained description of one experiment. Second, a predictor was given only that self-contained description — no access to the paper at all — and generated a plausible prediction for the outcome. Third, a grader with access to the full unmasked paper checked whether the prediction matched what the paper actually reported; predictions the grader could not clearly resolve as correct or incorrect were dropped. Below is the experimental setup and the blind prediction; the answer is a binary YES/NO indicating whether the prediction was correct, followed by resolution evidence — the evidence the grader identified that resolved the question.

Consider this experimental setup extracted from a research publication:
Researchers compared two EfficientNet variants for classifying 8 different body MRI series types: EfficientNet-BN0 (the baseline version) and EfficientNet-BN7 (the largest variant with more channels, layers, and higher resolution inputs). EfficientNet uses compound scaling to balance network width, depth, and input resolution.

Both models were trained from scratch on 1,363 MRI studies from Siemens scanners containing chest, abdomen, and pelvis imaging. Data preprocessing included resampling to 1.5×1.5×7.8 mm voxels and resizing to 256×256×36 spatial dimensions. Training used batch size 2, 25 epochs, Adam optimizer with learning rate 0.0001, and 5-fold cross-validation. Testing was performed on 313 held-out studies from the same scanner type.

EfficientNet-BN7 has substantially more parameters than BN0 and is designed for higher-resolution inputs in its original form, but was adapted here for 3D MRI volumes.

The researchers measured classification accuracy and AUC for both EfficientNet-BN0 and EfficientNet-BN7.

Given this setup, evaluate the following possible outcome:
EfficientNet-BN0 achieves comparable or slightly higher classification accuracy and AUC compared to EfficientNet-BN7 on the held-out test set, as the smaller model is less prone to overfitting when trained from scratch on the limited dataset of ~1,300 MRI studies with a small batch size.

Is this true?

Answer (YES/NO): NO